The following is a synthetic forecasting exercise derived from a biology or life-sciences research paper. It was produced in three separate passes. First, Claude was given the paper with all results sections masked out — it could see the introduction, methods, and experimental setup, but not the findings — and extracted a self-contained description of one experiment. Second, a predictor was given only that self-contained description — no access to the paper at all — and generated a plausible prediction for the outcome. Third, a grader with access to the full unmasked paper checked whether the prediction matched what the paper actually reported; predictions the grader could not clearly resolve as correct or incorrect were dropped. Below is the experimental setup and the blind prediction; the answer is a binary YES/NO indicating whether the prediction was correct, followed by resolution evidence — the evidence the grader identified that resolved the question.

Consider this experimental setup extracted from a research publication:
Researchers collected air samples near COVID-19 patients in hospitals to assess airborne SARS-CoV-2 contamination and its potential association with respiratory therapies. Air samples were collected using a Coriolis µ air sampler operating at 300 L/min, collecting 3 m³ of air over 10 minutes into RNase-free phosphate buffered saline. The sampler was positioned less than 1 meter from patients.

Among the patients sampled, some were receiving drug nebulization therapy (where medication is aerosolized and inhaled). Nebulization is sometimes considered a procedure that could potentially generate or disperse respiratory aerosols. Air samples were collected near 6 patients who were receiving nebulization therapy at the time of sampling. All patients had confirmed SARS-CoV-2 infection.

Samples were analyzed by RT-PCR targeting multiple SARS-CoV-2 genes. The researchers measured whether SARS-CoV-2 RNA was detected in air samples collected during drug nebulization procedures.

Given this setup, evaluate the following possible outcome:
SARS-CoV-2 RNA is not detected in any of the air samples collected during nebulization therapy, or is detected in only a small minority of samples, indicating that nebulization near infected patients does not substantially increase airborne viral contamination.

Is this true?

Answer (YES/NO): YES